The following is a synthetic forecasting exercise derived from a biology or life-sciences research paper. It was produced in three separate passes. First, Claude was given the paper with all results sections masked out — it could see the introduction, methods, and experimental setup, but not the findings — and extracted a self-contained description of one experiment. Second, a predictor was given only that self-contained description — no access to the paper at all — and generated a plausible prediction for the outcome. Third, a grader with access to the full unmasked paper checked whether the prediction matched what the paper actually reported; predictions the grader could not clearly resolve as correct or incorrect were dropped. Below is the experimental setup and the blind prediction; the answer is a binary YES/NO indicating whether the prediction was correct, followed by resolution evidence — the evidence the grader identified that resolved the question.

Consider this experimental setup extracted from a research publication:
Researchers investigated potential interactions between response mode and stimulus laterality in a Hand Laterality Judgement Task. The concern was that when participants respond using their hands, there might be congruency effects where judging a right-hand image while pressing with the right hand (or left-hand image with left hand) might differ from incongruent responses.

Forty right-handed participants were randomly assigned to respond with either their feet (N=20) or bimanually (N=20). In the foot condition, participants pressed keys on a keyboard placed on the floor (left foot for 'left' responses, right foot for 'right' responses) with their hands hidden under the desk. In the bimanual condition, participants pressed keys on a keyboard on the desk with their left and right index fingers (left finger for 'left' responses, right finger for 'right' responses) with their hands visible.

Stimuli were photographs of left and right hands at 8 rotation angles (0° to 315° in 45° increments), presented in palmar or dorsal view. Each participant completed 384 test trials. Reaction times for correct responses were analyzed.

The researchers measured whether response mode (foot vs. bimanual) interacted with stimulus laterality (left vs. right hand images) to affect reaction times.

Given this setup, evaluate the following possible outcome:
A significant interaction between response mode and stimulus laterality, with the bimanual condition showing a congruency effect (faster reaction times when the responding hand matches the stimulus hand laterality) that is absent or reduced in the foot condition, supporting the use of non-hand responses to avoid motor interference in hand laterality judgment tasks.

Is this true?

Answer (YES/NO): NO